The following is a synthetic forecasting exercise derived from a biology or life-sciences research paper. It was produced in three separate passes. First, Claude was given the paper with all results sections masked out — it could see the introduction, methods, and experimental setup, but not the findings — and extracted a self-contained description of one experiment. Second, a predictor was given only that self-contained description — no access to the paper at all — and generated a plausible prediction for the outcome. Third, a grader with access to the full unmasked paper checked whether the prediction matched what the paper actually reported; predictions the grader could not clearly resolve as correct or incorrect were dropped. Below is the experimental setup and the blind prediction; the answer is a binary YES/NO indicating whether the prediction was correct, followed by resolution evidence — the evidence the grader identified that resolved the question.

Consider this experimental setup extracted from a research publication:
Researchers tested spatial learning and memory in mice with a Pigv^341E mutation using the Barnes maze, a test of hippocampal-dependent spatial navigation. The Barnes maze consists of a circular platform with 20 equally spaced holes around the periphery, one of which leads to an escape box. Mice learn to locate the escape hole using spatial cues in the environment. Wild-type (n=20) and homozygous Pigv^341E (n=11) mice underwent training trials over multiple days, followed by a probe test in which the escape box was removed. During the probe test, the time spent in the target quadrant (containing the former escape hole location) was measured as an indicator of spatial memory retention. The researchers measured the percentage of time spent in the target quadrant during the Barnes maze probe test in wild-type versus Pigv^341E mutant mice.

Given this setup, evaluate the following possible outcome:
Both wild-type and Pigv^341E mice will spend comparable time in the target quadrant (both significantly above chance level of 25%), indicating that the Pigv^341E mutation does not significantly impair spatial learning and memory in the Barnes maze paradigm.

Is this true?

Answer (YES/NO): NO